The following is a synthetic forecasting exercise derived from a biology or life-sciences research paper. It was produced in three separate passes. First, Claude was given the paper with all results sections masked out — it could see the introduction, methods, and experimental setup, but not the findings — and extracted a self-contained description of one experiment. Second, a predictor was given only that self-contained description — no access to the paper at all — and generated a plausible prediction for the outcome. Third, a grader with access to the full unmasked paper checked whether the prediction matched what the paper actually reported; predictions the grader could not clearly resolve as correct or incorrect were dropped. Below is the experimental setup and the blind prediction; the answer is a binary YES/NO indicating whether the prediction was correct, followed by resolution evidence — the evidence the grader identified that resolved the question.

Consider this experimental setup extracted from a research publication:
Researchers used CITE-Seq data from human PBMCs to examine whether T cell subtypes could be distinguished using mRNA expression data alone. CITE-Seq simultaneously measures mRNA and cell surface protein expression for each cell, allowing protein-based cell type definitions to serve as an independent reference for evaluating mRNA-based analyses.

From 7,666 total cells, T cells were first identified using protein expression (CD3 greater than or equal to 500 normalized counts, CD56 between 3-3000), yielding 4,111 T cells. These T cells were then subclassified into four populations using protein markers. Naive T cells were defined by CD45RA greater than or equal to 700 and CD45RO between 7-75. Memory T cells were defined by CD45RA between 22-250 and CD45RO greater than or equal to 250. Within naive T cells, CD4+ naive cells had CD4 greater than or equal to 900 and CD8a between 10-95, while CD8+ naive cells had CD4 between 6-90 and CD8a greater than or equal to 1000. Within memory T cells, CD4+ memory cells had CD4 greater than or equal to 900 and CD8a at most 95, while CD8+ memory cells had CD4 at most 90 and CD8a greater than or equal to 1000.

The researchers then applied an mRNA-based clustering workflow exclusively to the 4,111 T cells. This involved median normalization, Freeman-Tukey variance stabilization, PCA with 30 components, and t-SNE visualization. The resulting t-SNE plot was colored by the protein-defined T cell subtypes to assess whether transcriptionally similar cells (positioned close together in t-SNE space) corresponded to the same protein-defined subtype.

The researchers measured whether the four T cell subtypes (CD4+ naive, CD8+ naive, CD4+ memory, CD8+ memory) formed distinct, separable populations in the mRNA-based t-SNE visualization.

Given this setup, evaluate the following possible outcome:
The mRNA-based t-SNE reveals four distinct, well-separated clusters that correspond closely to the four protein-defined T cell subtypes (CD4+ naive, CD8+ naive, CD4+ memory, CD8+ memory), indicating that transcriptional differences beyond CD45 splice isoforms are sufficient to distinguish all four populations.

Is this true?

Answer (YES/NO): NO